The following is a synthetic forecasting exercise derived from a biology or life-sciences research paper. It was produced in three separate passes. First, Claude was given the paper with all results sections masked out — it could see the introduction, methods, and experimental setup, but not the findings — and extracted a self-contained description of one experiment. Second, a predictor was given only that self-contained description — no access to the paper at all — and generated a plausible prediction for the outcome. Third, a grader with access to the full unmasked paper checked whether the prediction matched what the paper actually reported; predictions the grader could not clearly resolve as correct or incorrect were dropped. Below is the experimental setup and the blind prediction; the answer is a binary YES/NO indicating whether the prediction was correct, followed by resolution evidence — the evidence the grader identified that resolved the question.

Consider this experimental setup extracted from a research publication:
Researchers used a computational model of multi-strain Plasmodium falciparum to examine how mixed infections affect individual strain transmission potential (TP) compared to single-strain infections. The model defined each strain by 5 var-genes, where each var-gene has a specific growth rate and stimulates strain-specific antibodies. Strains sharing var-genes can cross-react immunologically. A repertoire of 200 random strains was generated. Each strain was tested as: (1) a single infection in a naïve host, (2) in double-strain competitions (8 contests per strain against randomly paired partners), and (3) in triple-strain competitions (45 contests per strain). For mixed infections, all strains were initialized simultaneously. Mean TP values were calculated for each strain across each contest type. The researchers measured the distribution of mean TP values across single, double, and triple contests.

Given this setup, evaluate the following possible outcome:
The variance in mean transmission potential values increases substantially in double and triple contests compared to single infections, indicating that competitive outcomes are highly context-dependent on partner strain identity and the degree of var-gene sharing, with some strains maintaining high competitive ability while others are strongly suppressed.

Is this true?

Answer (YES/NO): YES